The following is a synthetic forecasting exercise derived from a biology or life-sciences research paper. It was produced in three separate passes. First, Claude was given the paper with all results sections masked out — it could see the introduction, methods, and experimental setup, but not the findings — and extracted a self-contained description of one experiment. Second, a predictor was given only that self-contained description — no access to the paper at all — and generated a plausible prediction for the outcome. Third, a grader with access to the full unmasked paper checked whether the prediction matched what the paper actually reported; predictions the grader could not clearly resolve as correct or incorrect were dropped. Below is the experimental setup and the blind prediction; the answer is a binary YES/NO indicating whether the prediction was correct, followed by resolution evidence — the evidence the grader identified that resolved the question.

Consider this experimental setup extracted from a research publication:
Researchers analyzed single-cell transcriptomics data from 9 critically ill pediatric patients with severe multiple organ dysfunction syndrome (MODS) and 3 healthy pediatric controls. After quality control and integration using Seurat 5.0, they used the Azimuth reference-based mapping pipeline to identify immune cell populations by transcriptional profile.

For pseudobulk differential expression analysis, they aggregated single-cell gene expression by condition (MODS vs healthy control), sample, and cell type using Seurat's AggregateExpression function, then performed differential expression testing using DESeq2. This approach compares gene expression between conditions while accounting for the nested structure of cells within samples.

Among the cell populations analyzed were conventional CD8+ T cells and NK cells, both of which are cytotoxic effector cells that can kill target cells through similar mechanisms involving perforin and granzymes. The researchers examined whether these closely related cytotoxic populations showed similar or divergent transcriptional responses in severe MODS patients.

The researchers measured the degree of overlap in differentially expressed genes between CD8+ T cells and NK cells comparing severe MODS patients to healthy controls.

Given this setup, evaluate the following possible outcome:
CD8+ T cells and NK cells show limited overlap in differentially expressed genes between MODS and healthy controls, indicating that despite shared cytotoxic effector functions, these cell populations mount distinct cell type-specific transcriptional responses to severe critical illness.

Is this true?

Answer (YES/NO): YES